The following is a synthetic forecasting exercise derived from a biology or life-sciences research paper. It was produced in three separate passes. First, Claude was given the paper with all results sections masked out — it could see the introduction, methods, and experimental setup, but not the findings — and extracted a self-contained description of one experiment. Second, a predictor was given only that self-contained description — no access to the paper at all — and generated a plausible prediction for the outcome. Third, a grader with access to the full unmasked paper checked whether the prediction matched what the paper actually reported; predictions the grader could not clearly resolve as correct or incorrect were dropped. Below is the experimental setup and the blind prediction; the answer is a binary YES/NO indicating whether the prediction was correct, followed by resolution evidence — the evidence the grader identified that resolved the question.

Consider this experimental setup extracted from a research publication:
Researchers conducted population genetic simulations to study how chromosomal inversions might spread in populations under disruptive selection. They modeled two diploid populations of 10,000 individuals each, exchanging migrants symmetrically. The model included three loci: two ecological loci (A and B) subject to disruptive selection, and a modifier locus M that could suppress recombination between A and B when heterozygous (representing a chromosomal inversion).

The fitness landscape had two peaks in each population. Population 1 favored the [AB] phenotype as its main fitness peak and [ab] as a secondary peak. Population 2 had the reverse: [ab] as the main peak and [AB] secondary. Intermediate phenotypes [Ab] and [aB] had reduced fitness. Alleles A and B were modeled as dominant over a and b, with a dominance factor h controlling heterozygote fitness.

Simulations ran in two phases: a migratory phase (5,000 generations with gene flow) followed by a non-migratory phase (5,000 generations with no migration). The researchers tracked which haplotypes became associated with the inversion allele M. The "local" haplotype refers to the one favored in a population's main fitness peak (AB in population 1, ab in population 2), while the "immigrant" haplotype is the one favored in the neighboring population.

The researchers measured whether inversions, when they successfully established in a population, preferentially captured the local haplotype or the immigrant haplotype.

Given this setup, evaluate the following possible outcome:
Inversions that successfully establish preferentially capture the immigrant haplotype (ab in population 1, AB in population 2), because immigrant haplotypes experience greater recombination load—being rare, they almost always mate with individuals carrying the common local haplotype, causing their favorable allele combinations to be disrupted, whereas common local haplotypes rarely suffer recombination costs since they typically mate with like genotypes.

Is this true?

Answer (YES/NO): NO